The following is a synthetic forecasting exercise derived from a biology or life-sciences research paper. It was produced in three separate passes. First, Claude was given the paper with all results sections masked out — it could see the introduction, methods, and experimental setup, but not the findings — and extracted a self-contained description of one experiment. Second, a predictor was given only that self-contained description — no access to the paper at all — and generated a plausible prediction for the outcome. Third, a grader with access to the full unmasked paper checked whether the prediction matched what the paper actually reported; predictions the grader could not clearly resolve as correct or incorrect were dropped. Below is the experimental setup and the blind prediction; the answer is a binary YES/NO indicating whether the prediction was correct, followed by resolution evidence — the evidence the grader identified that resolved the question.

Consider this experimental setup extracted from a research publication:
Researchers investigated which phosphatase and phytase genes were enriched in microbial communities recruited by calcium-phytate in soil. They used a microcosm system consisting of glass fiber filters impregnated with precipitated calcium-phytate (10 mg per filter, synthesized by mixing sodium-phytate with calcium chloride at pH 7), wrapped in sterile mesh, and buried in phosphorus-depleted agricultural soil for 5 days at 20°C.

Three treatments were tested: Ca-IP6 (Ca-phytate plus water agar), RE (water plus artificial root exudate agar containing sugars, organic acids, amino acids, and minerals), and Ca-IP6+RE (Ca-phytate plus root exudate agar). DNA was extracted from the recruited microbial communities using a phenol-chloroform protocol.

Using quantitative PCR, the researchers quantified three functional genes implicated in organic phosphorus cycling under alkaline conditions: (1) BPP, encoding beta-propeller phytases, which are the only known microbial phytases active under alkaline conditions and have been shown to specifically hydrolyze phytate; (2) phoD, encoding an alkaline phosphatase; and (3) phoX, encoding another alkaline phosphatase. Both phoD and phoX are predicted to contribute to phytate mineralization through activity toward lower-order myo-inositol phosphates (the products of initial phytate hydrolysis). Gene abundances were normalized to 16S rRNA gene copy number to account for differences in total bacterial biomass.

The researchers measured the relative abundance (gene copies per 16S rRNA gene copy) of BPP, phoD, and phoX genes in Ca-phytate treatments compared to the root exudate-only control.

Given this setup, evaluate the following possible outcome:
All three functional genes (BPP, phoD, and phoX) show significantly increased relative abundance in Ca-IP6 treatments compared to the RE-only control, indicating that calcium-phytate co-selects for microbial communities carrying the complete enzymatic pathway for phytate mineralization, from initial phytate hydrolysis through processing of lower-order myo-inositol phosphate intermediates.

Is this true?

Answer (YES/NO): NO